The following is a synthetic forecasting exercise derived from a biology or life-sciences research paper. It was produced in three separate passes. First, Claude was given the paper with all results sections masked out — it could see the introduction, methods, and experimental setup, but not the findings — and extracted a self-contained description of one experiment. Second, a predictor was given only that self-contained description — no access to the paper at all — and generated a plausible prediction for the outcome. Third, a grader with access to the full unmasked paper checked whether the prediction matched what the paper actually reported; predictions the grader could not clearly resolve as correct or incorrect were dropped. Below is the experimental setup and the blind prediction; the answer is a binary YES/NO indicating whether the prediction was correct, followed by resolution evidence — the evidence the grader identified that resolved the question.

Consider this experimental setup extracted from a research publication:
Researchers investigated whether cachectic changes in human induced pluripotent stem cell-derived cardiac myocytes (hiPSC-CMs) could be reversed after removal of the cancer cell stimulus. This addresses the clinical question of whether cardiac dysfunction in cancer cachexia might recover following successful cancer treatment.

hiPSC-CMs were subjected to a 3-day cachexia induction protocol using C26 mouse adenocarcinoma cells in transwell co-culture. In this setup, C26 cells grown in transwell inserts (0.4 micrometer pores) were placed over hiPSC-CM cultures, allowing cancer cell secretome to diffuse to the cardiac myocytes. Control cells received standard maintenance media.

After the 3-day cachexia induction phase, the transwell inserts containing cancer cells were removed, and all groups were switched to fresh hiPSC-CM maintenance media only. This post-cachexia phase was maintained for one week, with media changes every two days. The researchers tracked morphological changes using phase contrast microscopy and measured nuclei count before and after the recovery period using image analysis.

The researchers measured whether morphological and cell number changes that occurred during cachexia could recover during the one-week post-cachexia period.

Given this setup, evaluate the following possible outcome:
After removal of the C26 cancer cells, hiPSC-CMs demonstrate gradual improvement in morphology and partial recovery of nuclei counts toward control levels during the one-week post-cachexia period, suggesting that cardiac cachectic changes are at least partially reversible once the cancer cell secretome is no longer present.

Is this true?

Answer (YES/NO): NO